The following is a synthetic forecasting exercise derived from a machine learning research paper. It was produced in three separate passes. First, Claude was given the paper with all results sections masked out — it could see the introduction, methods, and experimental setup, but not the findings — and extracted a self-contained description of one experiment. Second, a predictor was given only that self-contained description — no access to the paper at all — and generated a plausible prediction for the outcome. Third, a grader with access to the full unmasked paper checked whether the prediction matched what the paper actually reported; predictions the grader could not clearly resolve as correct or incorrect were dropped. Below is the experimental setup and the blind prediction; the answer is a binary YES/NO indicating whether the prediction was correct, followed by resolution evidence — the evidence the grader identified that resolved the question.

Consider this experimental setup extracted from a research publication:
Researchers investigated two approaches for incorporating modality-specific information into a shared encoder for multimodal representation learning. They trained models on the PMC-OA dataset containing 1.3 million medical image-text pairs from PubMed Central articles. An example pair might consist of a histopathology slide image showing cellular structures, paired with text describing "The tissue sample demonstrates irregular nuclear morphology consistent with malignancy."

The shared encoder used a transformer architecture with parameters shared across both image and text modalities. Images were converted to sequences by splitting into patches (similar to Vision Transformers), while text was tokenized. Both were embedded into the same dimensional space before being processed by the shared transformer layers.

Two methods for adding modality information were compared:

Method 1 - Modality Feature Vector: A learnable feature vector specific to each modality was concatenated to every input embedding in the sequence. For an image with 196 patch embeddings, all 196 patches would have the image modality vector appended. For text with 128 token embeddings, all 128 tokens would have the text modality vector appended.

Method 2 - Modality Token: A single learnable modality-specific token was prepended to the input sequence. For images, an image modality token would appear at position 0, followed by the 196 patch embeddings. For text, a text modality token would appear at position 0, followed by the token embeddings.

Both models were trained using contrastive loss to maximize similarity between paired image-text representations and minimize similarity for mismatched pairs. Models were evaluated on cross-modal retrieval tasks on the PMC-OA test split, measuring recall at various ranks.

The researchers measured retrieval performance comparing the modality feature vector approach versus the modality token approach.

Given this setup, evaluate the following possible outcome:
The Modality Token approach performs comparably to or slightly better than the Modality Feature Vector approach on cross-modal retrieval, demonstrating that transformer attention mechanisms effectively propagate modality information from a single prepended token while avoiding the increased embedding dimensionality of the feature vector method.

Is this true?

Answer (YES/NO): NO